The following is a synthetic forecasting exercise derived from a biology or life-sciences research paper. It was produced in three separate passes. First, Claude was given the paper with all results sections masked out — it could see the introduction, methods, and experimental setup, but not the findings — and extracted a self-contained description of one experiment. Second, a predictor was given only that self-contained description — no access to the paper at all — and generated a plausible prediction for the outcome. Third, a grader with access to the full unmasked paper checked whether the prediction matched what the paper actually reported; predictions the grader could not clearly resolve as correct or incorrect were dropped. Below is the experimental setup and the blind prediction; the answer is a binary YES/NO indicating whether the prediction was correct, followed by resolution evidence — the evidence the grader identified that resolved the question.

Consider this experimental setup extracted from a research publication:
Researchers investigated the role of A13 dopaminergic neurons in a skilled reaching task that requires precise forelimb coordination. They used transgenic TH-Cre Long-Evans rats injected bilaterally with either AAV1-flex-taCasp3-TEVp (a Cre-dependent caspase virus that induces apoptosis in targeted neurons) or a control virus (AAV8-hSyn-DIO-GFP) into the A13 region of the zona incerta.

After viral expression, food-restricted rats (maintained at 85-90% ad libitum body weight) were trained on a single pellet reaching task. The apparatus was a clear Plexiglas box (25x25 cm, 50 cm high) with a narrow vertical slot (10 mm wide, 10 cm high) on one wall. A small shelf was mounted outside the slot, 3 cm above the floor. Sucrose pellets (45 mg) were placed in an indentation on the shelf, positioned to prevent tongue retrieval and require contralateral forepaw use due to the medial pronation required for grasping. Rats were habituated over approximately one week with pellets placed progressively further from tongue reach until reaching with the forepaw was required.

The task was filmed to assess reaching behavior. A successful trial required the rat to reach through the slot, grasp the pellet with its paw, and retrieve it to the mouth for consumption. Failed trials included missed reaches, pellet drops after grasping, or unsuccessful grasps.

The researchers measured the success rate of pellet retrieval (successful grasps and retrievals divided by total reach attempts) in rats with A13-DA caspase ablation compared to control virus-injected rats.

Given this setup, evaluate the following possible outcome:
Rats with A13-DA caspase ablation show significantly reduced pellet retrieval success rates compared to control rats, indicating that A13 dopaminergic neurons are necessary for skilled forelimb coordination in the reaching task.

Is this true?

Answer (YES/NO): YES